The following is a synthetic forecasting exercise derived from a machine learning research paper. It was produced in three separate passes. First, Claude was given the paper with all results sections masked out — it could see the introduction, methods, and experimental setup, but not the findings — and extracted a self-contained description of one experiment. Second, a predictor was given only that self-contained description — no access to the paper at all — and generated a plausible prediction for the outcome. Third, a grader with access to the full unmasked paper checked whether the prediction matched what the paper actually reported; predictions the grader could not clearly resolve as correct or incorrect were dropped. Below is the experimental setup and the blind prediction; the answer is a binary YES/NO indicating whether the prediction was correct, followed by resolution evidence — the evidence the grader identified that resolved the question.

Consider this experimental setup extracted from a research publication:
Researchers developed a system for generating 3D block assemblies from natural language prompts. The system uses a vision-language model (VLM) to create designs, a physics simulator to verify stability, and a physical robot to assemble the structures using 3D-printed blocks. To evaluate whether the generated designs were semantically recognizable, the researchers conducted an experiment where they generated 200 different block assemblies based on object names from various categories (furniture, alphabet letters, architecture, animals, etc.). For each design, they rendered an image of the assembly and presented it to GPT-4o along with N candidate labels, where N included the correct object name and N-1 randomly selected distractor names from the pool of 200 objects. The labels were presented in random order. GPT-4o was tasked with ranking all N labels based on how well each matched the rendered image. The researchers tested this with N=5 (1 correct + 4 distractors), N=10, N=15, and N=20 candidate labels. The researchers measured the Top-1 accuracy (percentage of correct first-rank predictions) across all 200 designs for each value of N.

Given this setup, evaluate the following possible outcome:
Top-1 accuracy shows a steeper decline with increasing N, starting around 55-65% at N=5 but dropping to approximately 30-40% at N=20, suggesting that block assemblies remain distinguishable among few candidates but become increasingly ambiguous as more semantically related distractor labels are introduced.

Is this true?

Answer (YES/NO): NO